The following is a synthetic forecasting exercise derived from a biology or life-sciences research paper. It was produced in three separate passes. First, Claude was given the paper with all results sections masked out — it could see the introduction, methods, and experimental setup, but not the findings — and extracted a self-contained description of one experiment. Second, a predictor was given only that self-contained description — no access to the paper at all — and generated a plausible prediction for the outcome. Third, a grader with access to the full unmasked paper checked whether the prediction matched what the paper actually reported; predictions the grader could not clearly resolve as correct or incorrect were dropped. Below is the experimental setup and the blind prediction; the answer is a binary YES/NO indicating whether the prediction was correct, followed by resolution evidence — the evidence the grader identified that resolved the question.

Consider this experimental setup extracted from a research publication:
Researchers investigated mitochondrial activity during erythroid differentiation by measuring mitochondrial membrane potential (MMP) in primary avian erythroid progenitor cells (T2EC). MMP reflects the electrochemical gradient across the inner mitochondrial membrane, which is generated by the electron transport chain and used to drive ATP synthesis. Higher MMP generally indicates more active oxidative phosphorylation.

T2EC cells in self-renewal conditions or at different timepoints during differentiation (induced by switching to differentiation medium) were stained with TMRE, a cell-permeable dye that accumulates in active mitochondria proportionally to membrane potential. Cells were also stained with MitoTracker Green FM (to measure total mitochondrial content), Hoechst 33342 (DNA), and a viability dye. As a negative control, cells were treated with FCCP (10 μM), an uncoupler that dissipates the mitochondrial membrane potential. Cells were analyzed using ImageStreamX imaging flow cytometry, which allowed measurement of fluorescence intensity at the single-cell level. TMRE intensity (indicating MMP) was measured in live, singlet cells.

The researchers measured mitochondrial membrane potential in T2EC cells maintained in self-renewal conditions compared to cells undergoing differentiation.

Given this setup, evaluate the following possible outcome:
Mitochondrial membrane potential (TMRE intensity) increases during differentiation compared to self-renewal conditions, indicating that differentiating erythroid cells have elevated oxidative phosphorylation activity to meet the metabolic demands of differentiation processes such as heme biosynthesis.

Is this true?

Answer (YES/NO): YES